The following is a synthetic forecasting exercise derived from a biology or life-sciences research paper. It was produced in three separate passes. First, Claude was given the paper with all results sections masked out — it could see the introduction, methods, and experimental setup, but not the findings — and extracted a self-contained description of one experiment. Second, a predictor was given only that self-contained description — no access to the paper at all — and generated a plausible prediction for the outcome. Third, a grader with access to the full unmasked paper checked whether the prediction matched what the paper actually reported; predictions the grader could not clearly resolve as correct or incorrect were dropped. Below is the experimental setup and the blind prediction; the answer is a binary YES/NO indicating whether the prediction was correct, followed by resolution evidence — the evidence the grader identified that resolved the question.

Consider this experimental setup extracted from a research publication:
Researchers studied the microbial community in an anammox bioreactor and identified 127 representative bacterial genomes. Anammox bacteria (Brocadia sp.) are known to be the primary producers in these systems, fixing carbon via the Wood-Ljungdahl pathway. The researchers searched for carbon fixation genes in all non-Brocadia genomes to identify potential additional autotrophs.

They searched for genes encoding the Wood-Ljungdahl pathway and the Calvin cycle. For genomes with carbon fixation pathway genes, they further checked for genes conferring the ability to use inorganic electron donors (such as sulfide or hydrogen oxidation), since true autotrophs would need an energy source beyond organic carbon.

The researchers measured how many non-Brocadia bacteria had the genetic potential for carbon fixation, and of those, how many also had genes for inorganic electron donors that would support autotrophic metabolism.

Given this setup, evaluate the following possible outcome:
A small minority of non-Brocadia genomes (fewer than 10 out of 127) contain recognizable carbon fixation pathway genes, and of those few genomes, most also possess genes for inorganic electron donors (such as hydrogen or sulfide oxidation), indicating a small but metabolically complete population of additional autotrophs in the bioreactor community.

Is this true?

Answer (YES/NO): NO